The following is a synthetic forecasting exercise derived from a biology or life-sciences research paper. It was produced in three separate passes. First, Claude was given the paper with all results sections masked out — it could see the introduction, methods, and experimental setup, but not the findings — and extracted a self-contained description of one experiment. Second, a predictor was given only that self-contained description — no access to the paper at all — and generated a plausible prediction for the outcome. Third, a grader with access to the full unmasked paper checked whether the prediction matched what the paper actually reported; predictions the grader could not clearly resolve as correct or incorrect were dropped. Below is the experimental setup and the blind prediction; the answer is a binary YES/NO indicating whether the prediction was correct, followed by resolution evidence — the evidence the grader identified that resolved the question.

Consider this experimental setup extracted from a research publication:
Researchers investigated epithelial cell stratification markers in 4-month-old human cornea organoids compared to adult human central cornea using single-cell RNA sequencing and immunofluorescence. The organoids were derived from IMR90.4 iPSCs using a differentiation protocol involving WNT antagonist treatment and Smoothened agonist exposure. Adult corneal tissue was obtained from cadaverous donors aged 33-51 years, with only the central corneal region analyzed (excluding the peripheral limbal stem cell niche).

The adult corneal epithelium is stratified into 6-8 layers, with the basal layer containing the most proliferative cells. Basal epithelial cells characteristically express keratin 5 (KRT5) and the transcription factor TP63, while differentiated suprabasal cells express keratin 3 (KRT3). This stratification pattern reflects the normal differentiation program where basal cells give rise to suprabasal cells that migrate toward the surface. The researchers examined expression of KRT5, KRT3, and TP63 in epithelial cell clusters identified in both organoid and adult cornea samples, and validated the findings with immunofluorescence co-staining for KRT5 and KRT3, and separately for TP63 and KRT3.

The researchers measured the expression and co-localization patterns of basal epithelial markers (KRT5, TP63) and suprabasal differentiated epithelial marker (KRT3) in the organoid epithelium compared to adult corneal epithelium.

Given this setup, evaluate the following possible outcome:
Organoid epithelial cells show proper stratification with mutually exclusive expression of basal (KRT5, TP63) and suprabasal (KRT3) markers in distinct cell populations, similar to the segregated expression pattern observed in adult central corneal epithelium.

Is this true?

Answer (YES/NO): NO